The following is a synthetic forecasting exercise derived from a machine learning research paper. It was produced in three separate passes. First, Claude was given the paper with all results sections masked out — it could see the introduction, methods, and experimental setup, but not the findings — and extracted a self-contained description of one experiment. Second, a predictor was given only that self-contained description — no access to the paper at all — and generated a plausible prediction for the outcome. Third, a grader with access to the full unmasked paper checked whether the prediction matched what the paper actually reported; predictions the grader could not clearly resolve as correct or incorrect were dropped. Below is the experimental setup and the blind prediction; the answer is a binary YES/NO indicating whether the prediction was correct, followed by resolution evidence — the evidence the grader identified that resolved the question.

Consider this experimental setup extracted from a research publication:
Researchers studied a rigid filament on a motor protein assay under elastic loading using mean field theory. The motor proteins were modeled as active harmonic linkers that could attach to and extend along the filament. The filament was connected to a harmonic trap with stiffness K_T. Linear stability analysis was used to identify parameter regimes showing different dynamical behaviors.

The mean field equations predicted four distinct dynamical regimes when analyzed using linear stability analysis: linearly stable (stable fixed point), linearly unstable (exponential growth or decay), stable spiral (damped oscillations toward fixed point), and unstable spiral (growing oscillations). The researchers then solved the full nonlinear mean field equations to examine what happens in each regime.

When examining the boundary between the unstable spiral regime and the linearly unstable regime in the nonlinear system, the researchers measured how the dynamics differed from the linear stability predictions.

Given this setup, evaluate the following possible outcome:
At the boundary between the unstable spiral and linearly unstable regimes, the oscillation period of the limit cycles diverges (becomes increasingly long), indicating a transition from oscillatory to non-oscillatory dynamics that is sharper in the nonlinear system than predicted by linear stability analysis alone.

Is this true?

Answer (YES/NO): NO